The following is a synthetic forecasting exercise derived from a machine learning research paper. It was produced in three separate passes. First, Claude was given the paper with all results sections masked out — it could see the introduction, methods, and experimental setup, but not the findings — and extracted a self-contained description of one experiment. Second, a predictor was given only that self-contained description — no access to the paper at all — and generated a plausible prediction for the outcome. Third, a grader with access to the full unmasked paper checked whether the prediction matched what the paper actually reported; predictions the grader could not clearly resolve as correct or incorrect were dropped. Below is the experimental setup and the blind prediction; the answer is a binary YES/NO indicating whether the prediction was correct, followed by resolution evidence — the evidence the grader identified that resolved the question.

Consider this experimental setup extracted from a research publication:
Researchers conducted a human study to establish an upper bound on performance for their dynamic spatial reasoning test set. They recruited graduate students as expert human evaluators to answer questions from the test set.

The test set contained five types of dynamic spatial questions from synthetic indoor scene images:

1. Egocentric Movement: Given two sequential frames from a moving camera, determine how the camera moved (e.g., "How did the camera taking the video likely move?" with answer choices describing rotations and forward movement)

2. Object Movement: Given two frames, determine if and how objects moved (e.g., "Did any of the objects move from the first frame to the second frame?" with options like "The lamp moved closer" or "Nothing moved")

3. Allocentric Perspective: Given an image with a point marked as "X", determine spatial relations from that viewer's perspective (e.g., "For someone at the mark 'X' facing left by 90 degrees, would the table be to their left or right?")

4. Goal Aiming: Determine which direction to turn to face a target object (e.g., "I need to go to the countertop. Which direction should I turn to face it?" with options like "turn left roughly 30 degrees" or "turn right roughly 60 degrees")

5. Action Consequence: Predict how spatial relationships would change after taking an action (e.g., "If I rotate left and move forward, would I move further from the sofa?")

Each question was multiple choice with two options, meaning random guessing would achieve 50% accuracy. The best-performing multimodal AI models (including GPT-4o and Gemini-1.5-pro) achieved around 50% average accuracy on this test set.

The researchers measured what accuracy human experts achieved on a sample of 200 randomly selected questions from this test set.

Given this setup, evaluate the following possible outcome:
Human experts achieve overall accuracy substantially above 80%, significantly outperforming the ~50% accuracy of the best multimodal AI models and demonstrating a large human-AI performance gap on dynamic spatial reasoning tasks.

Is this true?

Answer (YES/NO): YES